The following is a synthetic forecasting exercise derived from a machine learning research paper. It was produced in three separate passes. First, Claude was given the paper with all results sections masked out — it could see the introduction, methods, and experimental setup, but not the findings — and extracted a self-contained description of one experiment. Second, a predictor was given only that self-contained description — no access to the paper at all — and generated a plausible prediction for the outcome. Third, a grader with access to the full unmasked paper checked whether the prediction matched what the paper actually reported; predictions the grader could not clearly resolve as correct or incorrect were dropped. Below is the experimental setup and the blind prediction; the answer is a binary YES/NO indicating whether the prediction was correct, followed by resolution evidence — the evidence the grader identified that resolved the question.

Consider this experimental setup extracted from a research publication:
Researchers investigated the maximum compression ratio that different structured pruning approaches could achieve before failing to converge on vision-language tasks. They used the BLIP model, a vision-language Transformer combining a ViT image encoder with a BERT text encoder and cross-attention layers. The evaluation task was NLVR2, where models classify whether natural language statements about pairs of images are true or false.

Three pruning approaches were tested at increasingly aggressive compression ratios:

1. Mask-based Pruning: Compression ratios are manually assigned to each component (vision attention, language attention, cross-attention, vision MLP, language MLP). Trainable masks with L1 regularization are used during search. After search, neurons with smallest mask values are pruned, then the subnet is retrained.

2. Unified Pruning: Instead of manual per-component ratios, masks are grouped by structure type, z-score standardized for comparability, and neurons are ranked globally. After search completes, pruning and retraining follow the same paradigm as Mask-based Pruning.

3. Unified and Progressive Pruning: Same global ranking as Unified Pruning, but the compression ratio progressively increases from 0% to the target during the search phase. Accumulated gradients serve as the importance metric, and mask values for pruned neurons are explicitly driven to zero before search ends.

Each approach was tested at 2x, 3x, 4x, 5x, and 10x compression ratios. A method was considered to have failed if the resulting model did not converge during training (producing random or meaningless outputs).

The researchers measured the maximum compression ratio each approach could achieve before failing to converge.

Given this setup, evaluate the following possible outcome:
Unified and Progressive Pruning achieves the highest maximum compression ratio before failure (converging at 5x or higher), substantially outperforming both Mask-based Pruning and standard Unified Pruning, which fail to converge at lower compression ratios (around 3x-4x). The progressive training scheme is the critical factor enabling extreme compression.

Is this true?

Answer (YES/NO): YES